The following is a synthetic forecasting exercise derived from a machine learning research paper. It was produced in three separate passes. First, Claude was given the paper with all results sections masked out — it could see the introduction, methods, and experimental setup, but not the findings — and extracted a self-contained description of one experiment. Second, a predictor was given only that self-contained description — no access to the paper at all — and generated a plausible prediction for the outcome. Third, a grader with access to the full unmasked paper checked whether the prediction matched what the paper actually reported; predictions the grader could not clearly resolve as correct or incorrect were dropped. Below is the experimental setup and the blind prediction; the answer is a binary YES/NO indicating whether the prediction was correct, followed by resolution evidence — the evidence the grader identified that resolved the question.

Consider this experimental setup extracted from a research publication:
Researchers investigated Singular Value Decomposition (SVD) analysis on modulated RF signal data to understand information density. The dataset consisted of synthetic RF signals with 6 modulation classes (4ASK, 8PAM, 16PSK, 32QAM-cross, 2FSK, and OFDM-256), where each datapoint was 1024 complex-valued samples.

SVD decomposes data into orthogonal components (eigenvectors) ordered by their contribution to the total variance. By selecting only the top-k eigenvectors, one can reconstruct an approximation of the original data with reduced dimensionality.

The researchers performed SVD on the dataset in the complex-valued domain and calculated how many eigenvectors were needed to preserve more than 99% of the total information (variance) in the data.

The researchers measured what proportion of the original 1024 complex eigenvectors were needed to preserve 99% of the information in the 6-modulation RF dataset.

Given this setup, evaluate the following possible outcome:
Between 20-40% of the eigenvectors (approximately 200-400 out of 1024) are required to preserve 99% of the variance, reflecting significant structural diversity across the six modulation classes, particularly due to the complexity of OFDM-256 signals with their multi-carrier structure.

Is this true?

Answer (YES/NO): NO